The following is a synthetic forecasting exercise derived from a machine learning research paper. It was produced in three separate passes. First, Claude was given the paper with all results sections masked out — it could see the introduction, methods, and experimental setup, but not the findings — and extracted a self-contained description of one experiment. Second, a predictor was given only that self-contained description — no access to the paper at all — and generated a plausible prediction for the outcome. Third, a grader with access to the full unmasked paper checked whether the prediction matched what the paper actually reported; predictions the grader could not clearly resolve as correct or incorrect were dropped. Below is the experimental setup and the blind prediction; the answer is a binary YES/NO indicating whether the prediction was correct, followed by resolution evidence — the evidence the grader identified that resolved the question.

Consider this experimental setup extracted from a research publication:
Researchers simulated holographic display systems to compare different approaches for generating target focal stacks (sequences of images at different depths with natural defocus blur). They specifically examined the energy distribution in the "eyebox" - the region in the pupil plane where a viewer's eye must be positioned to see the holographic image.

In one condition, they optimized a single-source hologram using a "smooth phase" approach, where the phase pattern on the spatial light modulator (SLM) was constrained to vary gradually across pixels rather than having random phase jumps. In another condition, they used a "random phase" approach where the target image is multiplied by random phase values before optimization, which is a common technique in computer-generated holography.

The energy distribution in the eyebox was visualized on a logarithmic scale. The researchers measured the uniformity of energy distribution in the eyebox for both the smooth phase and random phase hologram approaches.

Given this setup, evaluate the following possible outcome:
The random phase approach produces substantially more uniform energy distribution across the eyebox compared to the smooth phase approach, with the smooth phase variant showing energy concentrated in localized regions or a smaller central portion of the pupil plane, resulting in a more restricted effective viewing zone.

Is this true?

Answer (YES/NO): YES